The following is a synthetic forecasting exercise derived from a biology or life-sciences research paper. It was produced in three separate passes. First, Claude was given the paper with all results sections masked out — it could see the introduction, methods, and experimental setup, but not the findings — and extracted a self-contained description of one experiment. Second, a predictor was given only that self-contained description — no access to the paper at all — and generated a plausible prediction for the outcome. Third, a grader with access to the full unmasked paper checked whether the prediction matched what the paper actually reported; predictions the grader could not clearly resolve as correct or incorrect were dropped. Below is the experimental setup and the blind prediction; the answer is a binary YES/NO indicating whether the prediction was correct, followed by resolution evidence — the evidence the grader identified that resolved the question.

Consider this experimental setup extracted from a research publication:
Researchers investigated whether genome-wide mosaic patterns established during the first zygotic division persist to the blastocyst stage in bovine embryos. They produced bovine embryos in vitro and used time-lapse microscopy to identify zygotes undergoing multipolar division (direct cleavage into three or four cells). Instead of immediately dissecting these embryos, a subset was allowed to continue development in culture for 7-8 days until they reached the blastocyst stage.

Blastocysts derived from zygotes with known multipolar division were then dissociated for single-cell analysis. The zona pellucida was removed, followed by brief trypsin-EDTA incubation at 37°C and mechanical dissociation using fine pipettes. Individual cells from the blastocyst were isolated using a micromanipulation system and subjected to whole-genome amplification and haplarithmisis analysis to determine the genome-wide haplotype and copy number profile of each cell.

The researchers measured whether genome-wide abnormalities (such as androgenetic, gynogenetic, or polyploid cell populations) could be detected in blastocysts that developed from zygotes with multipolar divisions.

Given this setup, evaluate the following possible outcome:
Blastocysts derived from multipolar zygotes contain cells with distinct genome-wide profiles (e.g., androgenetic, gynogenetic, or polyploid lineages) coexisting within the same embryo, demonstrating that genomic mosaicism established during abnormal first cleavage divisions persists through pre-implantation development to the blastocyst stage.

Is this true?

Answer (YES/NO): YES